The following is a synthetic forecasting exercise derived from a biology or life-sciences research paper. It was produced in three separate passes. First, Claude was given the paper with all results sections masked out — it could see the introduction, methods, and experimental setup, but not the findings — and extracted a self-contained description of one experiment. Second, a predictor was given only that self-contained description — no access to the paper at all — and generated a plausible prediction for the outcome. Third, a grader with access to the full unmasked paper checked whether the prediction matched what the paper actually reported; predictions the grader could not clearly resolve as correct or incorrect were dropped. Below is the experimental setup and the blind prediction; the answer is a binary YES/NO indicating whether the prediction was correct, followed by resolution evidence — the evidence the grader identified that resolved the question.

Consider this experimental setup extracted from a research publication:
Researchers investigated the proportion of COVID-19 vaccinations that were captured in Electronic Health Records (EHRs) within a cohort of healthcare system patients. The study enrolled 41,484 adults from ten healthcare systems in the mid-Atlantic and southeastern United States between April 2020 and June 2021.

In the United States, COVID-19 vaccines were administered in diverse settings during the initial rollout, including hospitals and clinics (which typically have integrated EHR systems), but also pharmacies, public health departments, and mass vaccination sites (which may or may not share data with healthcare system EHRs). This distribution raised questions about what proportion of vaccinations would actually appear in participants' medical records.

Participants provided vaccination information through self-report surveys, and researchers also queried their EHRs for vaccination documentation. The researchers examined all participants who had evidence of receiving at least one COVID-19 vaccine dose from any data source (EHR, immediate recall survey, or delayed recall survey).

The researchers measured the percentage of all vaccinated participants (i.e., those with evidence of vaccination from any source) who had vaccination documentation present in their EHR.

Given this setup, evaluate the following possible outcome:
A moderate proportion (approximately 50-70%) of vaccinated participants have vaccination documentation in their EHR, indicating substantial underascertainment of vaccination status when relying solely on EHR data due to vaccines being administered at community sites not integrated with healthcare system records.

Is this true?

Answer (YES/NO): NO